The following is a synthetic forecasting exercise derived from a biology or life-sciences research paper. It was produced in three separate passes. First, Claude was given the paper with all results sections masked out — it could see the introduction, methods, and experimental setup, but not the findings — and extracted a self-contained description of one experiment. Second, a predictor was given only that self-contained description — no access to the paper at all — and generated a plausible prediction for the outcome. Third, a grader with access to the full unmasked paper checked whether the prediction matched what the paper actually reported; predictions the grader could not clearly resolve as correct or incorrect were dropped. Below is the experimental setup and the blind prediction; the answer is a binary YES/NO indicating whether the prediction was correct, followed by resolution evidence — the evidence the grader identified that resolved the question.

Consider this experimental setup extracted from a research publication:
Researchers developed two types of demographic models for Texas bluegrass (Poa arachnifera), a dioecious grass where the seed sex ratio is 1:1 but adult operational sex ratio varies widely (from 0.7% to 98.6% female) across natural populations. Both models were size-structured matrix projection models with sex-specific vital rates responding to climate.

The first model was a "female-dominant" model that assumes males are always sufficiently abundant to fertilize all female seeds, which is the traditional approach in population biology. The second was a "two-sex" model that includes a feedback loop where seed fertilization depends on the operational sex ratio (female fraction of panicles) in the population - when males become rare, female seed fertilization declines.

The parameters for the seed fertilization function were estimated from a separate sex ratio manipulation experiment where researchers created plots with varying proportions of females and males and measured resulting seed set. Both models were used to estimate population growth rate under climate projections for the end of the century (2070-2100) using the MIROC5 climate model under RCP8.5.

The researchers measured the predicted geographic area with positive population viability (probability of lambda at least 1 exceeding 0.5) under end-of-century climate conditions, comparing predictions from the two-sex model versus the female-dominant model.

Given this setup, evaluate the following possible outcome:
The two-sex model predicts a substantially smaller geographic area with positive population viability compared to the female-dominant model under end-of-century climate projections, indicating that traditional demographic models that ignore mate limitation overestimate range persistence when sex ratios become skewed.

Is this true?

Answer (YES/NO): YES